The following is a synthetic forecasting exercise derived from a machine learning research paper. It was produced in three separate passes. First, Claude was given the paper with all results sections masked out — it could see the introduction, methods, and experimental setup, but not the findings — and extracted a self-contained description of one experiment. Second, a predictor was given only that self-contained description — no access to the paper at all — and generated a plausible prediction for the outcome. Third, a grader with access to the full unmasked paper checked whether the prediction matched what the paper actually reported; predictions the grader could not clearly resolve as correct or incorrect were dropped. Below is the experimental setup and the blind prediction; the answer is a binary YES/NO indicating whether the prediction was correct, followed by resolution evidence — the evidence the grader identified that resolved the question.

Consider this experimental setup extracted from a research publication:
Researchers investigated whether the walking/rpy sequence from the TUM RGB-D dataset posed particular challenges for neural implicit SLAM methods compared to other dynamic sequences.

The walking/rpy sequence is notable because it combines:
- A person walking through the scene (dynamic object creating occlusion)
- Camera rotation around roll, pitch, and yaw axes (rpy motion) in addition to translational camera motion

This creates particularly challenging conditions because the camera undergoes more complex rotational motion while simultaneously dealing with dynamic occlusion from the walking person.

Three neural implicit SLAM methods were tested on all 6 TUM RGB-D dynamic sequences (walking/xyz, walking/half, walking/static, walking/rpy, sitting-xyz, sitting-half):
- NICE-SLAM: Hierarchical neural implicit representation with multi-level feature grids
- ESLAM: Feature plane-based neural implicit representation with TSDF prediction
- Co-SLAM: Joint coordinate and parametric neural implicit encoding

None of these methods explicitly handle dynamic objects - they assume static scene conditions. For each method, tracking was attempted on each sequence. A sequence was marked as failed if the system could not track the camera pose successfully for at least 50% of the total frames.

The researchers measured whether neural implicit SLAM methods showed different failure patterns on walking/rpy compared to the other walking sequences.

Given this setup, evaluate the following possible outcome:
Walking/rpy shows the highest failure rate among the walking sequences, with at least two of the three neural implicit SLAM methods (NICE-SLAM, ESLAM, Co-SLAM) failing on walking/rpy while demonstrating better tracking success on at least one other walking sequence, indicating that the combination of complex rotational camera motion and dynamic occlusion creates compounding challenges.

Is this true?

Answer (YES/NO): YES